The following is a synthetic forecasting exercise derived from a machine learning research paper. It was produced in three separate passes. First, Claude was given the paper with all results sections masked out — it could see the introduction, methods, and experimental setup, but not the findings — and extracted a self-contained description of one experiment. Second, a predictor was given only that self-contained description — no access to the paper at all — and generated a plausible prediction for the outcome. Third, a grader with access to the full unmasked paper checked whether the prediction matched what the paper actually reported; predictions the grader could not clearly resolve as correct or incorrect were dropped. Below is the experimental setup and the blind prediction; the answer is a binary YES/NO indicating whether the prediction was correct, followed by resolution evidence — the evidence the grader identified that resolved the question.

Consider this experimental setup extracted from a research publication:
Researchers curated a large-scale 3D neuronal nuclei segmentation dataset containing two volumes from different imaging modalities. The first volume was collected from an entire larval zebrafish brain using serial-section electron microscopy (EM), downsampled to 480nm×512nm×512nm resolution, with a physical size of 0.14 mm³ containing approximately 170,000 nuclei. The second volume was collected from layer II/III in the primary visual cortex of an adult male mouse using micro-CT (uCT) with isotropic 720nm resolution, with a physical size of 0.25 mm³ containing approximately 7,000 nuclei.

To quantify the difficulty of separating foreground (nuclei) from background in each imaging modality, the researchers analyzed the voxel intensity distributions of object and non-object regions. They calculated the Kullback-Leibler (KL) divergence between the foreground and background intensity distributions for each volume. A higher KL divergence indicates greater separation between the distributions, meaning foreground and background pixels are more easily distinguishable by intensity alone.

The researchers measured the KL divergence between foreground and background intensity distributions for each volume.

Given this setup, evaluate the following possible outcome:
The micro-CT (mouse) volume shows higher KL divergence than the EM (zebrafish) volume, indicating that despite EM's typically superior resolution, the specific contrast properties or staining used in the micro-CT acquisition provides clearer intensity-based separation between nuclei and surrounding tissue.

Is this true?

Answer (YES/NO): NO